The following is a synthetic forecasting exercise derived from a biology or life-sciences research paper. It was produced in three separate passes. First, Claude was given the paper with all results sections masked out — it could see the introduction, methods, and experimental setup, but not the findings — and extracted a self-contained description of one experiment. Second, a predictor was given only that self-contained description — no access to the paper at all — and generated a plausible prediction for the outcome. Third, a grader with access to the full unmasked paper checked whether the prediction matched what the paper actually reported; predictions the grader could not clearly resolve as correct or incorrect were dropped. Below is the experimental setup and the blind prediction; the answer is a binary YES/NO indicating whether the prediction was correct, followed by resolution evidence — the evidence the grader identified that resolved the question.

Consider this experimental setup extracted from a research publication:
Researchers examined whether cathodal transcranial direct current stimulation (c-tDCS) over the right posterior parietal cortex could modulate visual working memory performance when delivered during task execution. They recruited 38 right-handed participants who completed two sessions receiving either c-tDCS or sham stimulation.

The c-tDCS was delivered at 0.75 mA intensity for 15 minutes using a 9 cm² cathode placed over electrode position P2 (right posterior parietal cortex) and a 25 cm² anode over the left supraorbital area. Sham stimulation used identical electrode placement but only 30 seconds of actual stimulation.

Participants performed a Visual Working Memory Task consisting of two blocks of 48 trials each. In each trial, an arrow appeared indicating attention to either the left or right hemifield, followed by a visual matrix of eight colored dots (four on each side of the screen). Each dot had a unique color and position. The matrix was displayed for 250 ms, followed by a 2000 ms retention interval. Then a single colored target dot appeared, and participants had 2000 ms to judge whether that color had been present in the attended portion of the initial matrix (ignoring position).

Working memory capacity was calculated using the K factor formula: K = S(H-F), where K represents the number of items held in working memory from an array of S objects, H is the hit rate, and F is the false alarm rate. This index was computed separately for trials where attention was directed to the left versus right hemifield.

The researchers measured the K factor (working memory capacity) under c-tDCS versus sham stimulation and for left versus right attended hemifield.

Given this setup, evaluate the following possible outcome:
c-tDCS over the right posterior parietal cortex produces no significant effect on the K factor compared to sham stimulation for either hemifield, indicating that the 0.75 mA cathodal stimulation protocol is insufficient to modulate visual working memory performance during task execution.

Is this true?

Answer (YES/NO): NO